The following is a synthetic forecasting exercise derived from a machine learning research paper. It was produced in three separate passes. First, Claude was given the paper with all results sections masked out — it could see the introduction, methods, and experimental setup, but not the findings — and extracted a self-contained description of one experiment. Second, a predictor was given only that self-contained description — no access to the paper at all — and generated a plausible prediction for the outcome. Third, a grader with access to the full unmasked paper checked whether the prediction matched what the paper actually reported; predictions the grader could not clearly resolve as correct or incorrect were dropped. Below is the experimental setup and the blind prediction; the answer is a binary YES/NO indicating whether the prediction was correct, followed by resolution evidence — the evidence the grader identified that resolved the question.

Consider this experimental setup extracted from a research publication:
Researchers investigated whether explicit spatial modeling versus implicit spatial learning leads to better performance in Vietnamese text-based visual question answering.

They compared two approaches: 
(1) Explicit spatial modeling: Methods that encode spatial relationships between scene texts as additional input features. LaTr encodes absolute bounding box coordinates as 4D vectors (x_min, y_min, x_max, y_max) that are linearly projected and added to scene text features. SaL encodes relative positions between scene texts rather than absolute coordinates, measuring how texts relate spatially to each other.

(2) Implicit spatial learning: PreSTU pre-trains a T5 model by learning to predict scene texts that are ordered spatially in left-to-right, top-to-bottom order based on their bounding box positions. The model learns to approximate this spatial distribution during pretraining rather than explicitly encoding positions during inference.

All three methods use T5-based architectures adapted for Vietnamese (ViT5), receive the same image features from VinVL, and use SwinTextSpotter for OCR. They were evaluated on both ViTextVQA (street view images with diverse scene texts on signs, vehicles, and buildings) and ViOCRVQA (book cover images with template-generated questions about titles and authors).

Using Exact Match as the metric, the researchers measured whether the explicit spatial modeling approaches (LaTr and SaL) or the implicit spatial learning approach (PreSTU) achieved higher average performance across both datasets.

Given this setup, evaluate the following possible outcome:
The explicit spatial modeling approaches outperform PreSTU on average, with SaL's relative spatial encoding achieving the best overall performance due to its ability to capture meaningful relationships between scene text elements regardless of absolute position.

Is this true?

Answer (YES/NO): NO